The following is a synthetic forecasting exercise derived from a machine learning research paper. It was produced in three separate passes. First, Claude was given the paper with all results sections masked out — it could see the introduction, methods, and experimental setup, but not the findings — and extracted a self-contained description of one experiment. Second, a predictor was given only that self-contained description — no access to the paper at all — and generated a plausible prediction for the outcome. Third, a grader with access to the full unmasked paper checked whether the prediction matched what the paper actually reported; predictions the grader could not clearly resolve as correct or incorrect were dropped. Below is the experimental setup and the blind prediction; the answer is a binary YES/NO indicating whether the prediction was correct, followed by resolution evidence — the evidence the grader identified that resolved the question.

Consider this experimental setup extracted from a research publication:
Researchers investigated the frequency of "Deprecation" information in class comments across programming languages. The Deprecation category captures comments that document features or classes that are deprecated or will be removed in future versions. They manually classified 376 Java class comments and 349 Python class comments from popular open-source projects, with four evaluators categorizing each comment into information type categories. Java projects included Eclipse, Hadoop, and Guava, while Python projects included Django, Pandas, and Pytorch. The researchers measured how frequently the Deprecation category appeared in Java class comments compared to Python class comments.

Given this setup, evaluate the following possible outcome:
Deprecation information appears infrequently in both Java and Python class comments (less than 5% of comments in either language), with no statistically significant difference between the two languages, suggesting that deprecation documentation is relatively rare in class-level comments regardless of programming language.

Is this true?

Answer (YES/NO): NO